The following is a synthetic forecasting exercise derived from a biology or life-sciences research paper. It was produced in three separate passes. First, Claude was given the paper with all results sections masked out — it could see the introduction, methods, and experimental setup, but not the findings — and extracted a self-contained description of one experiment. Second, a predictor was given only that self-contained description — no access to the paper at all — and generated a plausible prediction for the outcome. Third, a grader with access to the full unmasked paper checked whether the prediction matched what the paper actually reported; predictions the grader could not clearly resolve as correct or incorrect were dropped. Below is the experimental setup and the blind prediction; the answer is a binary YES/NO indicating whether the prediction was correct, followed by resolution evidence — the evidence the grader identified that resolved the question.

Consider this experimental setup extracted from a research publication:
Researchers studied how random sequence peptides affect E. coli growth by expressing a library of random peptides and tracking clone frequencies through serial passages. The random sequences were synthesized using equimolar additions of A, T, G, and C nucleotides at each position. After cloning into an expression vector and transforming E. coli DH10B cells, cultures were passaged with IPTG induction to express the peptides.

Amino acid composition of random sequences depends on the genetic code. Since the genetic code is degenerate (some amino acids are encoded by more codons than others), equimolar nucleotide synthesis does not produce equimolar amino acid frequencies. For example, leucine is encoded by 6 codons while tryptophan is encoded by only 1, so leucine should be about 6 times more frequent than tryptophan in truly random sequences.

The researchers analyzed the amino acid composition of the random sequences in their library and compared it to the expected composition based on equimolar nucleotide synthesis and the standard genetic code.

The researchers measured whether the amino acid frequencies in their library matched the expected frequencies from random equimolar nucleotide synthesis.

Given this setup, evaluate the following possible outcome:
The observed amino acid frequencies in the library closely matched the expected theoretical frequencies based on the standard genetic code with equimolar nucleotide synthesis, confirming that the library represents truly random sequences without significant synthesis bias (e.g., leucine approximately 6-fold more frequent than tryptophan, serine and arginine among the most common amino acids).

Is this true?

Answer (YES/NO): NO